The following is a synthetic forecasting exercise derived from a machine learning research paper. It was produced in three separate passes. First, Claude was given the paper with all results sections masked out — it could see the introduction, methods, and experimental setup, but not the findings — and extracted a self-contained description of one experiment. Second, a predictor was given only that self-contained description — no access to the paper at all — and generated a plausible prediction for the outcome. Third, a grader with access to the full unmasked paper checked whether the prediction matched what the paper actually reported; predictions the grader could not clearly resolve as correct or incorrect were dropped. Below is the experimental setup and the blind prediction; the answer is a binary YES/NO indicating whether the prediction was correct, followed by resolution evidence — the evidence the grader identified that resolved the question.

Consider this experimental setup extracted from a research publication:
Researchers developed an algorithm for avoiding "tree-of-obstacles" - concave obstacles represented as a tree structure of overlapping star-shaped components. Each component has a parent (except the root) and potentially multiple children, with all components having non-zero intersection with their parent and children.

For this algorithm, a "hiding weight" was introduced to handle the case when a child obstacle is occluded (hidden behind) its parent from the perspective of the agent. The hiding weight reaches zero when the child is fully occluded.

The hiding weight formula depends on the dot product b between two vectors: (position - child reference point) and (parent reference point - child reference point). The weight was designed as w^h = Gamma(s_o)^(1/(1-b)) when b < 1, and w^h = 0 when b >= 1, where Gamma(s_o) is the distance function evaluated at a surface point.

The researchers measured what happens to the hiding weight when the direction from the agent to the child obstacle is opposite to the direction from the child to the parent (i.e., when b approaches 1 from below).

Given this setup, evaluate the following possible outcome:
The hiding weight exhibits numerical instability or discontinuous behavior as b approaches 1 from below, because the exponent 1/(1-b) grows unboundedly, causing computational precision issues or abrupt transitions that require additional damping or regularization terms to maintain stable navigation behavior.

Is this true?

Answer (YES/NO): NO